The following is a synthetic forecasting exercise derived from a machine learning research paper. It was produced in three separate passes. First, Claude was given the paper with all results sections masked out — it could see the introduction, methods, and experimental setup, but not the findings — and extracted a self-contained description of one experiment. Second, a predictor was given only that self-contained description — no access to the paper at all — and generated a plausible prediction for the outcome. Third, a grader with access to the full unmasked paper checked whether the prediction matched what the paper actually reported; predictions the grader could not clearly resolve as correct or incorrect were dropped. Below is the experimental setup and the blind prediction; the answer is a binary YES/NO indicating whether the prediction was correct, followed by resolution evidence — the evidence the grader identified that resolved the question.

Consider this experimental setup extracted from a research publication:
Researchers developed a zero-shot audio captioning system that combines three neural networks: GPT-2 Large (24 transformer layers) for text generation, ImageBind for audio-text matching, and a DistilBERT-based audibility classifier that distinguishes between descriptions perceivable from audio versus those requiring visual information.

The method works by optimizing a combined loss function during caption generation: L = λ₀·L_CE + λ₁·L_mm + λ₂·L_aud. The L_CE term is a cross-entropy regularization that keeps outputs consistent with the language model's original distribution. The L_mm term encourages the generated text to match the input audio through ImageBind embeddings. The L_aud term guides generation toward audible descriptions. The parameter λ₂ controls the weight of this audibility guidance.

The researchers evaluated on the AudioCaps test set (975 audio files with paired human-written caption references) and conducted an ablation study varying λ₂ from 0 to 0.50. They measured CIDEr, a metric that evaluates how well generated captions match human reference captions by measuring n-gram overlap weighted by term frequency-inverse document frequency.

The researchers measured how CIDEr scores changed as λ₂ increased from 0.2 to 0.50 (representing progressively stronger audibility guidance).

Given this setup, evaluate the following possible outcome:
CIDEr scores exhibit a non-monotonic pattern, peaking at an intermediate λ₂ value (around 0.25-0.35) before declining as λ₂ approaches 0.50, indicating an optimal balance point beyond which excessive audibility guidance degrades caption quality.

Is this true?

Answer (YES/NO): NO